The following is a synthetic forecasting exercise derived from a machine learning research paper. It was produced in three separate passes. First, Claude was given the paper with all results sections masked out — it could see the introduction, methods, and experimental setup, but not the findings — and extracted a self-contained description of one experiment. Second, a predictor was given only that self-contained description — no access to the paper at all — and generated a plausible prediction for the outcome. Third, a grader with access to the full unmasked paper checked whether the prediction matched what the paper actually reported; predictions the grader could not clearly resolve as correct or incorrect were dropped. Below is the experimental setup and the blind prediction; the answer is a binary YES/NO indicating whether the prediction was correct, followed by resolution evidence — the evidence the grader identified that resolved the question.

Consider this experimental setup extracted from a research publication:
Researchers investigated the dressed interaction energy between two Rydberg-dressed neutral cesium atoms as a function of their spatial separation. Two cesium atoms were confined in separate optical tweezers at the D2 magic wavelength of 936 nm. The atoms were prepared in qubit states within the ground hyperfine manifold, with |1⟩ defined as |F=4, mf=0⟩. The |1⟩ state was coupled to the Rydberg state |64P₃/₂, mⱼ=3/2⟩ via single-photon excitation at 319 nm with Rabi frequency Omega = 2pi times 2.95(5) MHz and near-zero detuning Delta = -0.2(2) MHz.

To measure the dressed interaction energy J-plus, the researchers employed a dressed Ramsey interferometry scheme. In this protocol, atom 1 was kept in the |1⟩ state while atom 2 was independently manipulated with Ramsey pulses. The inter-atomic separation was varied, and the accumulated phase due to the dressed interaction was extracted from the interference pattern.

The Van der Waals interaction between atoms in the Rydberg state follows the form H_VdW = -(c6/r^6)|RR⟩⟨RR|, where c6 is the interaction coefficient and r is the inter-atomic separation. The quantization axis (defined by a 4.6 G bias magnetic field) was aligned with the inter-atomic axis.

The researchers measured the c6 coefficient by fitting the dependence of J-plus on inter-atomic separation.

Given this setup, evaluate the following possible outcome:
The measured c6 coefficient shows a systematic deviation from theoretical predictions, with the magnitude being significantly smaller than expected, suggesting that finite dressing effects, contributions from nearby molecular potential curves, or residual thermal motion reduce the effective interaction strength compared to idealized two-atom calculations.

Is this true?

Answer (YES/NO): NO